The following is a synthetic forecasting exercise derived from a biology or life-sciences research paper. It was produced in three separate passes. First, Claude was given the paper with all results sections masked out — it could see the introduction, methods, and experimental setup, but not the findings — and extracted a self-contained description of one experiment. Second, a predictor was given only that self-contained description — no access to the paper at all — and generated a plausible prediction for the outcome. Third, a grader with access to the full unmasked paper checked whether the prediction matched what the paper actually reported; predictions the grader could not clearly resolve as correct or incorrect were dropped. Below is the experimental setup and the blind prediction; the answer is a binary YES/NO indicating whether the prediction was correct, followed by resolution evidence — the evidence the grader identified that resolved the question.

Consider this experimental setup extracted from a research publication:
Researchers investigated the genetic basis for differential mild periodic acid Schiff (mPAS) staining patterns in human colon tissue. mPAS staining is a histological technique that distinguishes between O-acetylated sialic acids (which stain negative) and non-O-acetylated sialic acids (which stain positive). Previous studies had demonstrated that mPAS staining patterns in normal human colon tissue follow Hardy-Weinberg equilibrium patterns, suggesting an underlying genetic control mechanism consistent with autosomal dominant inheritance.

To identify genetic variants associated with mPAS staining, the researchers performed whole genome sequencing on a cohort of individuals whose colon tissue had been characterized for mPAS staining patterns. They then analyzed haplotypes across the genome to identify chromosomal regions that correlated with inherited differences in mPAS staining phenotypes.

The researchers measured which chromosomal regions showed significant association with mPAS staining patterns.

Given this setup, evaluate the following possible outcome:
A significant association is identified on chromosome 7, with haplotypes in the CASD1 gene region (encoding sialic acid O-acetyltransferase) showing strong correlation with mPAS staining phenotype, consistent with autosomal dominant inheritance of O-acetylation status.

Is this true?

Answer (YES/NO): NO